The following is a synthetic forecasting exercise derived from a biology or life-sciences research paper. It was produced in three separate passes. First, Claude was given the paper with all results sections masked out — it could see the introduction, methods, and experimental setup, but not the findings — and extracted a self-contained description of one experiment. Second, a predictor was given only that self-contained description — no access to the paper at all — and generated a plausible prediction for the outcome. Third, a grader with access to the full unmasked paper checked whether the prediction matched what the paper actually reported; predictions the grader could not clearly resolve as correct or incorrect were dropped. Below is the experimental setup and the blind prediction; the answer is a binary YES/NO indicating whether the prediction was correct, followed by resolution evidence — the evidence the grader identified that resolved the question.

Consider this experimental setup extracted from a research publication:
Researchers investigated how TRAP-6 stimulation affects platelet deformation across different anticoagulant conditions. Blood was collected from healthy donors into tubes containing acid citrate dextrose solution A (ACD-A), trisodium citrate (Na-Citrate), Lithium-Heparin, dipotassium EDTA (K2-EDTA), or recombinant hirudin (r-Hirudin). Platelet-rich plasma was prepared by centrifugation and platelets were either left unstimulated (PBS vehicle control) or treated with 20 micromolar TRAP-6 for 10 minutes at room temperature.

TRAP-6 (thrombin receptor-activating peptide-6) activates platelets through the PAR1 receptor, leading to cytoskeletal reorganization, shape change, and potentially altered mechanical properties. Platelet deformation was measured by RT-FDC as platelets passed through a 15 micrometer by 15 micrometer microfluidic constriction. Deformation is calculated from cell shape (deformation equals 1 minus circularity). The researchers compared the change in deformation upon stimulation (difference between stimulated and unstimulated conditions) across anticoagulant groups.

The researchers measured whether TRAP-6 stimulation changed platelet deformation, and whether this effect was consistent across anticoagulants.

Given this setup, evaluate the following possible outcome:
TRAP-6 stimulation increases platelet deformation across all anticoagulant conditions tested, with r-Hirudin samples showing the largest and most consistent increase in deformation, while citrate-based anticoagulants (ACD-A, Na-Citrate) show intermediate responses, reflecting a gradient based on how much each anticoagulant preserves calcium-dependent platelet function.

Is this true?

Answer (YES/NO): NO